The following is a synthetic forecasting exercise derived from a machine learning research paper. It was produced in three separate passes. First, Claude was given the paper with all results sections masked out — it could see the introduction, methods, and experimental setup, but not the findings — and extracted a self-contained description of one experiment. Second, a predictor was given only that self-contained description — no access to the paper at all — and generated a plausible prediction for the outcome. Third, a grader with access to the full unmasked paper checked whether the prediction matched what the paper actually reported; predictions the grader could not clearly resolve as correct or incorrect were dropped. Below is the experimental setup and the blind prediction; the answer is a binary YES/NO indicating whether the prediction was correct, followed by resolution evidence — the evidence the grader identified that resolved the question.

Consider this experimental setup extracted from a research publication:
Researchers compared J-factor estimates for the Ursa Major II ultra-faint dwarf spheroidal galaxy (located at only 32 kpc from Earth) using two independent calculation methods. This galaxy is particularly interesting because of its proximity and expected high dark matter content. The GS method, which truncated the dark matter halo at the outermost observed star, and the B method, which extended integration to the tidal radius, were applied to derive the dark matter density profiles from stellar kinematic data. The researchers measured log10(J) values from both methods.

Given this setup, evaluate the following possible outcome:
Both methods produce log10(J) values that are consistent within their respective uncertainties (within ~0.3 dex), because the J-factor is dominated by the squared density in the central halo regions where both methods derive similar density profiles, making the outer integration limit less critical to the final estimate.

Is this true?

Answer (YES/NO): NO